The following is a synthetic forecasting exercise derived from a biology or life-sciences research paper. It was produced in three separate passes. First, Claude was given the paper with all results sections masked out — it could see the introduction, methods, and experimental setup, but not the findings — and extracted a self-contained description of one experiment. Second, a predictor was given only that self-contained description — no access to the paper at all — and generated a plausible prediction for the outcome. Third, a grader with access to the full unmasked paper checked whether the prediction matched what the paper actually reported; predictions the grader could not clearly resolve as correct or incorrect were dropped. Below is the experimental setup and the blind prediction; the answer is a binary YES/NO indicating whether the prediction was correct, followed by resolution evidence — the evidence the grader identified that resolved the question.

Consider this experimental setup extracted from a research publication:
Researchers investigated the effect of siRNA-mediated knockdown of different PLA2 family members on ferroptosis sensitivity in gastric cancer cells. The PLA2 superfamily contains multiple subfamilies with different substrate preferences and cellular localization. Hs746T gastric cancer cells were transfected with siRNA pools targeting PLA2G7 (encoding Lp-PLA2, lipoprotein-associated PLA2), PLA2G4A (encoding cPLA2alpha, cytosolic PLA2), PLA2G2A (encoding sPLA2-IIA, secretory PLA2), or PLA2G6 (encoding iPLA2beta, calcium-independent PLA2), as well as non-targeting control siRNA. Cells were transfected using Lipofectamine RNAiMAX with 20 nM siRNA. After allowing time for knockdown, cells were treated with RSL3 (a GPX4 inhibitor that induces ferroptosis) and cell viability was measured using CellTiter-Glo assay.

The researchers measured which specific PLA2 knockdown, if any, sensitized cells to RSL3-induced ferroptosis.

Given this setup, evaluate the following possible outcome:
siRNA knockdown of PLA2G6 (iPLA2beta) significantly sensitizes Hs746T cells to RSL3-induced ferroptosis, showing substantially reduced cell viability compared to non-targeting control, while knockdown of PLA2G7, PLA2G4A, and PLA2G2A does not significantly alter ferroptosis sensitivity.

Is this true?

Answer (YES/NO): NO